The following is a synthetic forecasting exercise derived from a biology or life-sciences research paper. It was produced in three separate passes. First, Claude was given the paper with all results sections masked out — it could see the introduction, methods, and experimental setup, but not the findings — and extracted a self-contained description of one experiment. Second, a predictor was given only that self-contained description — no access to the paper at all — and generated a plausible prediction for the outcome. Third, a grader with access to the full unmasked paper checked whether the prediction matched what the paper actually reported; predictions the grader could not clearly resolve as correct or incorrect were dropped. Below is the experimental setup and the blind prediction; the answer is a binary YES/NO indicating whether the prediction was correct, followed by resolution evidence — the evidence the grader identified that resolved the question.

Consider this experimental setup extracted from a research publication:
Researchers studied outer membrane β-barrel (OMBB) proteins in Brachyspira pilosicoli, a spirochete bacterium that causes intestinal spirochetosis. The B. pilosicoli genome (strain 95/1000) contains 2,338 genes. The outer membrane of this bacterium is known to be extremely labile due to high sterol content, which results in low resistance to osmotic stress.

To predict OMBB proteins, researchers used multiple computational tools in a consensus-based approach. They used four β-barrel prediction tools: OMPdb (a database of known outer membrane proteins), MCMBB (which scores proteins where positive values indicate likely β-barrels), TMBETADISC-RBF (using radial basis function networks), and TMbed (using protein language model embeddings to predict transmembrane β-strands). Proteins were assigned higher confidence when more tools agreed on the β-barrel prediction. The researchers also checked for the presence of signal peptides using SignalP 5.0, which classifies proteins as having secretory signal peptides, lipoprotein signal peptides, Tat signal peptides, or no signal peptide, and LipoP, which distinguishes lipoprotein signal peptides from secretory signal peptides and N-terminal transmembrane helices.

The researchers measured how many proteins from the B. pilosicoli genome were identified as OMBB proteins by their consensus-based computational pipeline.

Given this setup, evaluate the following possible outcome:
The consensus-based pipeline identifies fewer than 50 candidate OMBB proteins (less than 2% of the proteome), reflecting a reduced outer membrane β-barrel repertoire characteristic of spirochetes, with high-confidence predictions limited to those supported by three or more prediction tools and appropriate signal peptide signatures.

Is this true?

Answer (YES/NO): YES